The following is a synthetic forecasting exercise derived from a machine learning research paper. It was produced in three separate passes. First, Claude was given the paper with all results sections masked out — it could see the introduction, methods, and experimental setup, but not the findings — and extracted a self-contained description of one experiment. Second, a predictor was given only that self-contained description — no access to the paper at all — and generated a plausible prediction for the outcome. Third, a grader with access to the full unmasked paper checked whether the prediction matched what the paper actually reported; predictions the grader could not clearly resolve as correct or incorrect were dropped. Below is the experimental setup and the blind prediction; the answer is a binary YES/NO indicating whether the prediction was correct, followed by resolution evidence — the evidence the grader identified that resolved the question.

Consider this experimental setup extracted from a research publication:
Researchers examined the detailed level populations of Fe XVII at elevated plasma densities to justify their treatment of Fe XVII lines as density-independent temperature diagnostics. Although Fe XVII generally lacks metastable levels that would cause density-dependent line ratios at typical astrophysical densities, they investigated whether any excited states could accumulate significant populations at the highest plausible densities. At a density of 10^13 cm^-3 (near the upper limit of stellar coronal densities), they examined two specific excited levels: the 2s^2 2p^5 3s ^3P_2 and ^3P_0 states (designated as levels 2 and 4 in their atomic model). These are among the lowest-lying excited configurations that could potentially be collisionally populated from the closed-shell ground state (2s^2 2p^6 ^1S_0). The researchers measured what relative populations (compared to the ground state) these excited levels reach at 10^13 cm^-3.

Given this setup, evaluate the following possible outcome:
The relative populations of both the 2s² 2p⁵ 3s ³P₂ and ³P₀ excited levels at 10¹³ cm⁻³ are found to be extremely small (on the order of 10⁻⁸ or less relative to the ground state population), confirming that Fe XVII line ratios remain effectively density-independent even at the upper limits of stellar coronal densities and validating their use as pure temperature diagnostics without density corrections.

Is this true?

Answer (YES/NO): NO